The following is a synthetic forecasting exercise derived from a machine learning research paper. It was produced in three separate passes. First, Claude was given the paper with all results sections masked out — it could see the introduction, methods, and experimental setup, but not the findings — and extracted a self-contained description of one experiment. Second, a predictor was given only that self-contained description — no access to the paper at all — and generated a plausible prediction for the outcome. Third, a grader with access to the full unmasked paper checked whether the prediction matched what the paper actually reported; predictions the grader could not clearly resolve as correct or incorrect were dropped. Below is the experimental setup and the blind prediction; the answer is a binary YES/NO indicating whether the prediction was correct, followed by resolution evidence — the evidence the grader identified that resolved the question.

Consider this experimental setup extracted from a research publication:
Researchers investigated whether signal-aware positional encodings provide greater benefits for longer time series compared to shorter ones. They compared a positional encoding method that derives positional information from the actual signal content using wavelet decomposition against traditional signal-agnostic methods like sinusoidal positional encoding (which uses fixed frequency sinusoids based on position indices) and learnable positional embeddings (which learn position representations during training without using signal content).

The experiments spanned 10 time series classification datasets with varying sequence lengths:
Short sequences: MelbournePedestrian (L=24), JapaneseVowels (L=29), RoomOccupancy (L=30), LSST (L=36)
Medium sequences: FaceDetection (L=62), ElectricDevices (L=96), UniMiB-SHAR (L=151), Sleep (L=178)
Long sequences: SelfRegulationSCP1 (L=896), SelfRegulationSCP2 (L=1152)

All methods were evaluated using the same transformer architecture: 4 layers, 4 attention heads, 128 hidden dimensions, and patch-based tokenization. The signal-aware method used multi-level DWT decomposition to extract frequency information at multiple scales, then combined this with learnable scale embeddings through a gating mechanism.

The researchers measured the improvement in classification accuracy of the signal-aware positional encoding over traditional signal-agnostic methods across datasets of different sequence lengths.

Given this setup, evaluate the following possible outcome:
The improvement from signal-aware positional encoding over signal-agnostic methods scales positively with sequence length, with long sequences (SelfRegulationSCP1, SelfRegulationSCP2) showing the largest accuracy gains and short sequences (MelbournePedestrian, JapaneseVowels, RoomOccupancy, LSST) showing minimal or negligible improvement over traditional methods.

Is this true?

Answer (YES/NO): NO